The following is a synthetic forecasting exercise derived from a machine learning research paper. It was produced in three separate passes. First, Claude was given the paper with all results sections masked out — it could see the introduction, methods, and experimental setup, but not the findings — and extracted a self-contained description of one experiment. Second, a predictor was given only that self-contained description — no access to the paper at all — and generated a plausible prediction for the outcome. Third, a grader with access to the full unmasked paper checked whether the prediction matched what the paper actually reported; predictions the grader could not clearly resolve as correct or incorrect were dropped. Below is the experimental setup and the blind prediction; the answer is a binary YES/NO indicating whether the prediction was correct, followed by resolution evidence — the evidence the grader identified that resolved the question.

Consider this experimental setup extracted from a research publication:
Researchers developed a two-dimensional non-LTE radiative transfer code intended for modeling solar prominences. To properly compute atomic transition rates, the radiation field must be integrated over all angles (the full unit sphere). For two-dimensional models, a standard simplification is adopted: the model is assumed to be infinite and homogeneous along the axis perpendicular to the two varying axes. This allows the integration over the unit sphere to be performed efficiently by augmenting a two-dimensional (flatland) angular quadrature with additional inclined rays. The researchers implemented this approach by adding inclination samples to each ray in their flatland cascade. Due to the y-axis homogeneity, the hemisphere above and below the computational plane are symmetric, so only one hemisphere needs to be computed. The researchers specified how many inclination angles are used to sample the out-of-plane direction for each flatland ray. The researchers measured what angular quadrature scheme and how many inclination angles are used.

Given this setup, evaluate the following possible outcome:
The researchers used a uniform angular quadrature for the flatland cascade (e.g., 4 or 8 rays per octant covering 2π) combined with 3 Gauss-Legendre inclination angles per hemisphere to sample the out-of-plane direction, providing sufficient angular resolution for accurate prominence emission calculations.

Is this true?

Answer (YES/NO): NO